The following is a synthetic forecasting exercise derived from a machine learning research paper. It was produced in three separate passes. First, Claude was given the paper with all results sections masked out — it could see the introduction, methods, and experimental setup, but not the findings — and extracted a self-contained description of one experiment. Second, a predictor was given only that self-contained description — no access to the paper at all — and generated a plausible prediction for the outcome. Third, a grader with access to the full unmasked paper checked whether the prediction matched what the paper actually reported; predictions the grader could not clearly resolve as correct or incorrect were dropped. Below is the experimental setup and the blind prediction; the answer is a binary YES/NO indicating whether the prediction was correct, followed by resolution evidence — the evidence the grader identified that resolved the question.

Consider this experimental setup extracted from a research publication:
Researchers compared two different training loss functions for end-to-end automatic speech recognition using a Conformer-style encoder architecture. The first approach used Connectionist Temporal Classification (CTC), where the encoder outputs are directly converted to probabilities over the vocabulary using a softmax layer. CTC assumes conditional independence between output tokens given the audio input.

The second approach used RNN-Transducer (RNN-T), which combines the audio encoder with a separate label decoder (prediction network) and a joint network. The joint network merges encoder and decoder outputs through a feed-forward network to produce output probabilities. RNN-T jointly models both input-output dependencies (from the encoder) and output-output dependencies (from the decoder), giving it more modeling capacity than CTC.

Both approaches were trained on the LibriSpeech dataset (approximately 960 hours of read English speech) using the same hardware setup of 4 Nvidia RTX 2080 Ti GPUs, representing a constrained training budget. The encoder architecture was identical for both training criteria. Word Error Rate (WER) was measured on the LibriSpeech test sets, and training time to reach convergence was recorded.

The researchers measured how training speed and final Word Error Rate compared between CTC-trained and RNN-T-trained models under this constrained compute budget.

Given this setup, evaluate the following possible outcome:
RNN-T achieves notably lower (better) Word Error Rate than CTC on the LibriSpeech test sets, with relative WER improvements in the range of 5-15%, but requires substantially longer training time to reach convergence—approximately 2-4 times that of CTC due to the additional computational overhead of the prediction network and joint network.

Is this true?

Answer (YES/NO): NO